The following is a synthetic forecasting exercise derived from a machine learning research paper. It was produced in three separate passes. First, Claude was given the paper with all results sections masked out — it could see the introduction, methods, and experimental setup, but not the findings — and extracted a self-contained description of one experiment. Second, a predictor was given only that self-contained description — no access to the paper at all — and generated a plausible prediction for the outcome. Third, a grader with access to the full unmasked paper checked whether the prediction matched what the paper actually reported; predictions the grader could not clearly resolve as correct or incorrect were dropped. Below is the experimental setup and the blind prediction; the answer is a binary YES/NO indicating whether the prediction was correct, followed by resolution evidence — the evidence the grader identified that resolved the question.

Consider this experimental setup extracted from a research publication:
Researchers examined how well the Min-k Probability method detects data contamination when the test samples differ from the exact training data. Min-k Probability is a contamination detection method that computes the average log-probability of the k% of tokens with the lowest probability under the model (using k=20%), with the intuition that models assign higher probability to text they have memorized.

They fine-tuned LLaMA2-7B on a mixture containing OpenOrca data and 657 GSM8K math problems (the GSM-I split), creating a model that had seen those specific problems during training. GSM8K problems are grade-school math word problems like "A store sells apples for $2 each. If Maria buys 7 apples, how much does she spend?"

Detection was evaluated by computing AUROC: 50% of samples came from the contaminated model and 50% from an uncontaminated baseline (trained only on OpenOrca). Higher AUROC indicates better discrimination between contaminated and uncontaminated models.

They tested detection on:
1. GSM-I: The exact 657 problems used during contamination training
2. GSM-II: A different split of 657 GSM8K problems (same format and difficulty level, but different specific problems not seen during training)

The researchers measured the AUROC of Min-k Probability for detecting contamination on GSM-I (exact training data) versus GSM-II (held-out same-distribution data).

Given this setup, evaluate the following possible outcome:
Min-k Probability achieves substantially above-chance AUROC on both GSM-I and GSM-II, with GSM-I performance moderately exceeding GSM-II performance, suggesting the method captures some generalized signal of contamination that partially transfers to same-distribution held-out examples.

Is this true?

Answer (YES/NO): NO